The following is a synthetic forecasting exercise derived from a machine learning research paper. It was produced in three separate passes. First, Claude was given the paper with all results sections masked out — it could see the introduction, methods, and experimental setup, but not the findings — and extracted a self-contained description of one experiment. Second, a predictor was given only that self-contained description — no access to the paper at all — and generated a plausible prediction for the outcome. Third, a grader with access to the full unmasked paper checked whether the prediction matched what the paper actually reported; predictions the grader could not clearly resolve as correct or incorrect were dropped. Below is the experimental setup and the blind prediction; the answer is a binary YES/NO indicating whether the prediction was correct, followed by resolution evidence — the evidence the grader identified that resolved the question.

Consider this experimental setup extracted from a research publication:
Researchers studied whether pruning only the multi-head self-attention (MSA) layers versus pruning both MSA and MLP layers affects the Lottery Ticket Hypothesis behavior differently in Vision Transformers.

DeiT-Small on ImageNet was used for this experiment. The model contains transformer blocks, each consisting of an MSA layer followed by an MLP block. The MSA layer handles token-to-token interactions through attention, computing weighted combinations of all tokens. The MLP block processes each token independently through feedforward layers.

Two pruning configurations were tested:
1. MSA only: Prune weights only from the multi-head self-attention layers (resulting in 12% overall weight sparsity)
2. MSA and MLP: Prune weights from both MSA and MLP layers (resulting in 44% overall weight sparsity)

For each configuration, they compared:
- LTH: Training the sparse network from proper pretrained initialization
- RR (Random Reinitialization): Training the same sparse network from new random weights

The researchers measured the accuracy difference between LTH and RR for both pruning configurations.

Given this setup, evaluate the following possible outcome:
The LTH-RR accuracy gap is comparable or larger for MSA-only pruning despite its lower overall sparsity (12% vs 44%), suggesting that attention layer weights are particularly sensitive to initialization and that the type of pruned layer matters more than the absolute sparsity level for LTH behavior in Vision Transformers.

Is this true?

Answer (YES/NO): NO